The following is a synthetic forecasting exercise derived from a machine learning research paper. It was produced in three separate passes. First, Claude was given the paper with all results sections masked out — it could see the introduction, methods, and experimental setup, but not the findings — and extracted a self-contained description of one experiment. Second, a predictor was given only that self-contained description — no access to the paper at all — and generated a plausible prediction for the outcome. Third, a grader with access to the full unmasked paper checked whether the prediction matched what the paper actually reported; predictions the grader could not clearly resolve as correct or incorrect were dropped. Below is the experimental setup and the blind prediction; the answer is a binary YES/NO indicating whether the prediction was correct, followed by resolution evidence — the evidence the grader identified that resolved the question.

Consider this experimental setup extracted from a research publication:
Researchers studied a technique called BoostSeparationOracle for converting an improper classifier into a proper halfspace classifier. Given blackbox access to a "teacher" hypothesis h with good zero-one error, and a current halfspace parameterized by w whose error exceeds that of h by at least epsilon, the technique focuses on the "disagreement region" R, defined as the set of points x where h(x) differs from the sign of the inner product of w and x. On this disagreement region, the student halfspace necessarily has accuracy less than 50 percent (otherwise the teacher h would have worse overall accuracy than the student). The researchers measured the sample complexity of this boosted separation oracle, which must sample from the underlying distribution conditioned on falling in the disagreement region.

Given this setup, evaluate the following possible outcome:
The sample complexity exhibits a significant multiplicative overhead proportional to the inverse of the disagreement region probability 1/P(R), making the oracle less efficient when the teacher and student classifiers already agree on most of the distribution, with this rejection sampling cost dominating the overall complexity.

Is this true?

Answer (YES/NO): NO